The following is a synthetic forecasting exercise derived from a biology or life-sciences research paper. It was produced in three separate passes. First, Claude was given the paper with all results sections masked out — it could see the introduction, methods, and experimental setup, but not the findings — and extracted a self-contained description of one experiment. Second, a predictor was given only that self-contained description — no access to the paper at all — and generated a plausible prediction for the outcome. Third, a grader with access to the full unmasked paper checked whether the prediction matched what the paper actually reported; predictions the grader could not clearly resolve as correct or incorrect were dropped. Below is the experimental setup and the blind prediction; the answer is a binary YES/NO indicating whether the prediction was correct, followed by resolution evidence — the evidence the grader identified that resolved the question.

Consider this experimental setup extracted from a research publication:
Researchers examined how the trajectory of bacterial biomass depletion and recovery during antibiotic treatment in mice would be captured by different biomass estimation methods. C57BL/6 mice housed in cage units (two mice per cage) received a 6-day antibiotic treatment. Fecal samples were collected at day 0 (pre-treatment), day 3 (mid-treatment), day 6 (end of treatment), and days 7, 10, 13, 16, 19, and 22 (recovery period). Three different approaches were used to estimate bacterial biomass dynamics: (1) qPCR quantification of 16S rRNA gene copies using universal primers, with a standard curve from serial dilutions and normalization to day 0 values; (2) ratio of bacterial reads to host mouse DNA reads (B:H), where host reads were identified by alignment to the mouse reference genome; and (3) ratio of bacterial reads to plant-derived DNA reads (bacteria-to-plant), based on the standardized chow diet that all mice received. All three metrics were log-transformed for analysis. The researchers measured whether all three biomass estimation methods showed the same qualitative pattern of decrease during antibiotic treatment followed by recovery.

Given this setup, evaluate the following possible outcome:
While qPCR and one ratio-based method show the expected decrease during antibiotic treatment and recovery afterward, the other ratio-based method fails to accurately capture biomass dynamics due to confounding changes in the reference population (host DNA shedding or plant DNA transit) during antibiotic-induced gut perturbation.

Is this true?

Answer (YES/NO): NO